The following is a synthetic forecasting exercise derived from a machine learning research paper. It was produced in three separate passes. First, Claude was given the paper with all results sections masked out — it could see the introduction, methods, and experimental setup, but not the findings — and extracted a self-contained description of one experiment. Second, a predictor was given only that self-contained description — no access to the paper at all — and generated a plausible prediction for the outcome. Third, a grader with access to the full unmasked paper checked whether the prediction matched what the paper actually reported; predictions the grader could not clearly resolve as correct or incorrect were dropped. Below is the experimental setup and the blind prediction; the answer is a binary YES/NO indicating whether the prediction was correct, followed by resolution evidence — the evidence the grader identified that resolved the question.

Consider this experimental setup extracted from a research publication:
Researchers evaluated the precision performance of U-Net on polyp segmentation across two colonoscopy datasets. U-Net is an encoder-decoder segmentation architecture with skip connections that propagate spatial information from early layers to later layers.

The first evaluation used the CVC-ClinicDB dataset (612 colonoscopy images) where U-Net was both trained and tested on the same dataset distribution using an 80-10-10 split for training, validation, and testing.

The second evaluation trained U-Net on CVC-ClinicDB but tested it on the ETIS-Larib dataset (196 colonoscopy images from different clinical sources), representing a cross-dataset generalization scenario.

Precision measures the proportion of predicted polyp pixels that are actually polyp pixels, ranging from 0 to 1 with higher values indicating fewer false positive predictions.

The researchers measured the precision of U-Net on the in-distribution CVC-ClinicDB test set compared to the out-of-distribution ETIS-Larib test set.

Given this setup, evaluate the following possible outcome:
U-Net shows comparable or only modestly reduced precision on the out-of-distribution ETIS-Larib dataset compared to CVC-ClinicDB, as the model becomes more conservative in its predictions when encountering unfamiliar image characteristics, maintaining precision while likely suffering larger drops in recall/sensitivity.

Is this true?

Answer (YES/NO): NO